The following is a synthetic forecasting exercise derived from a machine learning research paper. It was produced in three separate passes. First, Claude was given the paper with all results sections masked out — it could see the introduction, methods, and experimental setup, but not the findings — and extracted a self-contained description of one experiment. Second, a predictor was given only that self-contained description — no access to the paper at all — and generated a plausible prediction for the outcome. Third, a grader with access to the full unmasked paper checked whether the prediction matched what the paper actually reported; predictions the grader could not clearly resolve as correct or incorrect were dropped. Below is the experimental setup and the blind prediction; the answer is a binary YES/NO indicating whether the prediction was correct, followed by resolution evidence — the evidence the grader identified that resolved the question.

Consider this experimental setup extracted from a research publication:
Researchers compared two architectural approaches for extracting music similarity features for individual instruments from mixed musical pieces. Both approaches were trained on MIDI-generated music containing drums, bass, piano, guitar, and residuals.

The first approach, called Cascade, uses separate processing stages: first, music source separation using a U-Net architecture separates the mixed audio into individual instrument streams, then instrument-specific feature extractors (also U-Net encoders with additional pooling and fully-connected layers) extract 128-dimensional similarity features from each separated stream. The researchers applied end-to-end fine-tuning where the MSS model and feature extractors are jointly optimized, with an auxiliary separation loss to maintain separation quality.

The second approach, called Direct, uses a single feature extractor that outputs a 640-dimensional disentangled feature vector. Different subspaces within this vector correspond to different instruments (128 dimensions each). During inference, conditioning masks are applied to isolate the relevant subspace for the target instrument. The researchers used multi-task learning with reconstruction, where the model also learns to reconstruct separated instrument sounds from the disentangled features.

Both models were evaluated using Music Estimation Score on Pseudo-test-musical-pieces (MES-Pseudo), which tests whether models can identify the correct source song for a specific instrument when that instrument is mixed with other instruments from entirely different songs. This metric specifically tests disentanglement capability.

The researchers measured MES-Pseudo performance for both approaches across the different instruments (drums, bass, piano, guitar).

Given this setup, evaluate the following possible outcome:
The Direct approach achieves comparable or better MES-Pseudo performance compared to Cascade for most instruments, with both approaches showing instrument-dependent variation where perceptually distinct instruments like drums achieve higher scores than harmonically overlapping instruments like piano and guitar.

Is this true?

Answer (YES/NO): NO